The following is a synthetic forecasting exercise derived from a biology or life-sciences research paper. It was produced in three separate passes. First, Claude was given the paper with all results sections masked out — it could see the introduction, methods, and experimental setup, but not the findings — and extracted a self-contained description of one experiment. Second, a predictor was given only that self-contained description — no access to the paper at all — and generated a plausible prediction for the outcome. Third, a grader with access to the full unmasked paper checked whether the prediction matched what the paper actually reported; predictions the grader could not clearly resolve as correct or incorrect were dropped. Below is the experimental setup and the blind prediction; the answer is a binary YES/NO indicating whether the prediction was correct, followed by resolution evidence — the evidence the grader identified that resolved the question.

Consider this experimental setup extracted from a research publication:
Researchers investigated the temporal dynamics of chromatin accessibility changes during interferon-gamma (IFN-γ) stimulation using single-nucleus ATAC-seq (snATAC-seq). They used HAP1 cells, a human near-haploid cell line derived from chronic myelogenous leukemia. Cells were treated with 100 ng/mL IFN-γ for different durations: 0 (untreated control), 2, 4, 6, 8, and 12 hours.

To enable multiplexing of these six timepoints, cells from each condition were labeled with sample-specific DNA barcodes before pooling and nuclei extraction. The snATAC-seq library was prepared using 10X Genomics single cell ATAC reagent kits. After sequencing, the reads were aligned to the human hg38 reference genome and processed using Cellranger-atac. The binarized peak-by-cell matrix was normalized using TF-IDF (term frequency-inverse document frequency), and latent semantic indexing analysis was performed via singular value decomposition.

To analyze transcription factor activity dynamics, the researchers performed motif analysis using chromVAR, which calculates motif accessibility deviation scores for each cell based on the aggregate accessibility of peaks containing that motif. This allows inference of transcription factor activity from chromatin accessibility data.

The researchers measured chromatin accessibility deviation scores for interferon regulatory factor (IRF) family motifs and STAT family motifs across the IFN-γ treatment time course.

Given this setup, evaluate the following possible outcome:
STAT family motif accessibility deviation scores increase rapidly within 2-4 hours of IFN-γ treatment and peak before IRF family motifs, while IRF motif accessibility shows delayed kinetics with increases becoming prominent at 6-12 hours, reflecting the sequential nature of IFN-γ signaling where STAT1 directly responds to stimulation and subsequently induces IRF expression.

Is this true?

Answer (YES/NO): NO